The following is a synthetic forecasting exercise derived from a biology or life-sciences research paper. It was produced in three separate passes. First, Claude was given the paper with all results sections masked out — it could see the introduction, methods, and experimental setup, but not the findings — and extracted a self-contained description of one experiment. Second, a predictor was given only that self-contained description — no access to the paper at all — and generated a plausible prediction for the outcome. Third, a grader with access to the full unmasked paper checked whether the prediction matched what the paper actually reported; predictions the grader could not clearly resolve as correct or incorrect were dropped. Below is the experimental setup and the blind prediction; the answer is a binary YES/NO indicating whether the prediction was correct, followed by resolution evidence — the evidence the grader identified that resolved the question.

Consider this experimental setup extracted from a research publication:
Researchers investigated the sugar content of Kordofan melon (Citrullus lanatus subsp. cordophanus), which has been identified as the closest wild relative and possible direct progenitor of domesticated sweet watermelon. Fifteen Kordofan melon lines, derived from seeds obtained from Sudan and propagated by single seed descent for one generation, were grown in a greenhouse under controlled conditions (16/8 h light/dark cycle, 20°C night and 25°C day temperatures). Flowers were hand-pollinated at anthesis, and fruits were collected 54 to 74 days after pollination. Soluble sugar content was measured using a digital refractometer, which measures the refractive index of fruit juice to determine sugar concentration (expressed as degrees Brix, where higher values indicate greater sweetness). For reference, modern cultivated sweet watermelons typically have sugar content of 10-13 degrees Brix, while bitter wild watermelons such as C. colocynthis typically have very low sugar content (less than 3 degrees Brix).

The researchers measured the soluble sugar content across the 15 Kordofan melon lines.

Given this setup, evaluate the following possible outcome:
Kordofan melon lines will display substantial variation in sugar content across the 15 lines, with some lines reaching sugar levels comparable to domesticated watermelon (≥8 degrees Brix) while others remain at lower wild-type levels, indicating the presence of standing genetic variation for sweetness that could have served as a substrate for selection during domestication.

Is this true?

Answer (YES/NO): NO